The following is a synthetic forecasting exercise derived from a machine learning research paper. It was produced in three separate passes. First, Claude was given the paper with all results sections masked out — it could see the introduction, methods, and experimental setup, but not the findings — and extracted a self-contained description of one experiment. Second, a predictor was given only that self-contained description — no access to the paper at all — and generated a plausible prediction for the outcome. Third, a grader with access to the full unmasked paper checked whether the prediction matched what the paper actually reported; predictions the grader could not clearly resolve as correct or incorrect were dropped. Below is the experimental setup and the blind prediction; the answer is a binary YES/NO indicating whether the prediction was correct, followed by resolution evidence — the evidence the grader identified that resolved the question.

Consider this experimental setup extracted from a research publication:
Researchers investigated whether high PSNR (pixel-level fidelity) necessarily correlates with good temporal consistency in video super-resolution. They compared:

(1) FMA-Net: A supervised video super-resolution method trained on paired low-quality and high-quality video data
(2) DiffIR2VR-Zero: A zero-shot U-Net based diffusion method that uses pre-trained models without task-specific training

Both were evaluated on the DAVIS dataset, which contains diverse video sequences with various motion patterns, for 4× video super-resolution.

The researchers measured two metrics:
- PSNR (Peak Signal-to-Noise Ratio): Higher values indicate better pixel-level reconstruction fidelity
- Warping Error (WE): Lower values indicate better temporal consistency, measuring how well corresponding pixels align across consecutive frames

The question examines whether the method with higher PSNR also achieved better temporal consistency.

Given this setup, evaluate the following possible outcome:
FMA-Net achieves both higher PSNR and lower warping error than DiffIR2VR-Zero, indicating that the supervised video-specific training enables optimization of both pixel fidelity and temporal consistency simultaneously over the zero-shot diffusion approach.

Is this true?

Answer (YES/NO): NO